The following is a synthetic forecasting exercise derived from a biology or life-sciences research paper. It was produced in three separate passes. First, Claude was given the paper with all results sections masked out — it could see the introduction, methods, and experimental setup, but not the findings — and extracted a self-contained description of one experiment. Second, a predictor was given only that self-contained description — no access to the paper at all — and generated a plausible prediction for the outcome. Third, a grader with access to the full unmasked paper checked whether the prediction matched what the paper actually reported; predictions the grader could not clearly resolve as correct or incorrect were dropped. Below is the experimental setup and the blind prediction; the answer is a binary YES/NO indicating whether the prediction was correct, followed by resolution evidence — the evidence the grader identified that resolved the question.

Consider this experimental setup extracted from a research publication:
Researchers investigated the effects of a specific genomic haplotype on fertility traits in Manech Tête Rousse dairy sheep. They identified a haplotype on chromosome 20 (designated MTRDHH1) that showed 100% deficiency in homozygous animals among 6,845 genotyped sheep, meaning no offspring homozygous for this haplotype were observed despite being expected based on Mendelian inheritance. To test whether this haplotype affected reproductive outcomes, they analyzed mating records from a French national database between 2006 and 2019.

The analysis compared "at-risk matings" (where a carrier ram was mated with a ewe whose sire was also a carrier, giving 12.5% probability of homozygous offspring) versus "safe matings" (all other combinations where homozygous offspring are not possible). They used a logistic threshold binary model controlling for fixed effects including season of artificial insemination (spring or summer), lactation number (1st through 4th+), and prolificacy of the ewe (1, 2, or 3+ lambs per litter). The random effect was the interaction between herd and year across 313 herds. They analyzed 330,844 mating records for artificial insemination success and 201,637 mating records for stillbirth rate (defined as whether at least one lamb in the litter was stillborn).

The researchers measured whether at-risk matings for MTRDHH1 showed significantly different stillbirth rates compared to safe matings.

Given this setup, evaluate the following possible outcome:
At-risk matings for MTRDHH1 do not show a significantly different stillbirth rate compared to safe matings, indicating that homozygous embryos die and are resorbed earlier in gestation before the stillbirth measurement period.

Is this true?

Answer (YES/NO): NO